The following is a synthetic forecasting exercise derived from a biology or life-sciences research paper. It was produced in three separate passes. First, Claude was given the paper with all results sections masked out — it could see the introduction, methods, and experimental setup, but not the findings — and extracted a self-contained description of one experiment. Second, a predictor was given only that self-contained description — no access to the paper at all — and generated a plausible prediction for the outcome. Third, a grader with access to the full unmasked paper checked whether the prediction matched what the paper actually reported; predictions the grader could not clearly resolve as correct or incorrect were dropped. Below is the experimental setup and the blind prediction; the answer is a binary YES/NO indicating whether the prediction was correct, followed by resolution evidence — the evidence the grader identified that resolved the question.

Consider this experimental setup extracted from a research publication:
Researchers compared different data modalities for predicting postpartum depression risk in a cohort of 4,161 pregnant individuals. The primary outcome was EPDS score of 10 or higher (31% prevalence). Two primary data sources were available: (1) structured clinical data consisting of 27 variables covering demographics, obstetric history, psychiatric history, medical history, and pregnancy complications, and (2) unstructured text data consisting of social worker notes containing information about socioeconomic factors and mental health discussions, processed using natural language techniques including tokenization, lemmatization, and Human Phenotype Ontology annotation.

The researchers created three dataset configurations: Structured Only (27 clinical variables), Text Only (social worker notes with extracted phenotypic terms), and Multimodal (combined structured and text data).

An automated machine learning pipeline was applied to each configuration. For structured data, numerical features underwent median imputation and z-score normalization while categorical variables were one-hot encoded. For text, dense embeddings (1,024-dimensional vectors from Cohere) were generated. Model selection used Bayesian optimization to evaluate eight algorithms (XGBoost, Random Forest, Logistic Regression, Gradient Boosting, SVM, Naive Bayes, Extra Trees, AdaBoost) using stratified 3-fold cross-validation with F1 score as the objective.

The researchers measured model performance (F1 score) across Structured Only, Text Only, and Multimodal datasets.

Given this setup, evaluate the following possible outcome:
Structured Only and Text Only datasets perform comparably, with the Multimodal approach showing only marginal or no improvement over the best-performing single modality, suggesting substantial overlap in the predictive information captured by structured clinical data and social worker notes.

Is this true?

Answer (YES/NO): NO